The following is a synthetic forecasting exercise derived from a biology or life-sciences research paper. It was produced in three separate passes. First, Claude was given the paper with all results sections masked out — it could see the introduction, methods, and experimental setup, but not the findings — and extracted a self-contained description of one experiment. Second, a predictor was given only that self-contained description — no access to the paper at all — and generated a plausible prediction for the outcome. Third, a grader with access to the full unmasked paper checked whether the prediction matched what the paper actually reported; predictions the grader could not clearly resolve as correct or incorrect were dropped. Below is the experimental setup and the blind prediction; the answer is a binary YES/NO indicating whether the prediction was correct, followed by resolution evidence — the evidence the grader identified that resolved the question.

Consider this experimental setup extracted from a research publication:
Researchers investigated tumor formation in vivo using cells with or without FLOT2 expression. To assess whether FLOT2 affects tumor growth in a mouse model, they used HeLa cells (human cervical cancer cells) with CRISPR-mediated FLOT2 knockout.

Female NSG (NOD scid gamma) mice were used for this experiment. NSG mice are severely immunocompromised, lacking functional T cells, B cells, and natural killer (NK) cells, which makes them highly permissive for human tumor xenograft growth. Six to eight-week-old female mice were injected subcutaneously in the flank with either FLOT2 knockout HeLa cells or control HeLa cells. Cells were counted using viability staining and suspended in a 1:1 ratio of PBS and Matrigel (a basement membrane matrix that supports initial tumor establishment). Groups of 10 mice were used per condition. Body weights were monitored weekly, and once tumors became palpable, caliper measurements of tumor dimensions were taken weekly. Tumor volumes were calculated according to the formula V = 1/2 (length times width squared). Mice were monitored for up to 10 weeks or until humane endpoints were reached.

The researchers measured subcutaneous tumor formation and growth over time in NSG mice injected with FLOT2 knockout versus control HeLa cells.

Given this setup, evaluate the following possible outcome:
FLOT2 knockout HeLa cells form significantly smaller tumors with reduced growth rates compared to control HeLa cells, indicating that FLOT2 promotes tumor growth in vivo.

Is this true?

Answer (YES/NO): NO